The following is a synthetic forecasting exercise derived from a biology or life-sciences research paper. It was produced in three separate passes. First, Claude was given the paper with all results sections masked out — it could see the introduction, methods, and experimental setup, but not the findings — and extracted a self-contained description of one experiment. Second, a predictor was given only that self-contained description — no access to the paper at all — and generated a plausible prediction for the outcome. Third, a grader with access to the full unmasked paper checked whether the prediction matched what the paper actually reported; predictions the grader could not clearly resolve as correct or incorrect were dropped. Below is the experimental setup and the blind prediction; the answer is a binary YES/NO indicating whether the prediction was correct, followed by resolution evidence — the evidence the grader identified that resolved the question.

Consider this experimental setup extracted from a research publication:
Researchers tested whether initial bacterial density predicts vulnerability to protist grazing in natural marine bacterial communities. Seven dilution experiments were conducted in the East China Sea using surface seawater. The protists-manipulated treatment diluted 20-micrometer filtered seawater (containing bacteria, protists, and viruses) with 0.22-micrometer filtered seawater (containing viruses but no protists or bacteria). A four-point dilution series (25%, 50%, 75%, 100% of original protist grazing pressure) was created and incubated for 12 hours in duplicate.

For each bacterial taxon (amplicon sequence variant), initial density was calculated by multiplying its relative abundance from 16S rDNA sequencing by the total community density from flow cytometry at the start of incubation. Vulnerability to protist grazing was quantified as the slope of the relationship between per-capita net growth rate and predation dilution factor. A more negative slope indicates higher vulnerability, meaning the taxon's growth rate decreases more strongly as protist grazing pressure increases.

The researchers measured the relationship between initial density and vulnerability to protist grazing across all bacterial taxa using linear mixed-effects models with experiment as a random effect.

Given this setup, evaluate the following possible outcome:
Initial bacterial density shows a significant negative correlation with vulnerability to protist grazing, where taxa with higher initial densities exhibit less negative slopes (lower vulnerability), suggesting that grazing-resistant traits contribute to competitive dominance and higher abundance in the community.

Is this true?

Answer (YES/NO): YES